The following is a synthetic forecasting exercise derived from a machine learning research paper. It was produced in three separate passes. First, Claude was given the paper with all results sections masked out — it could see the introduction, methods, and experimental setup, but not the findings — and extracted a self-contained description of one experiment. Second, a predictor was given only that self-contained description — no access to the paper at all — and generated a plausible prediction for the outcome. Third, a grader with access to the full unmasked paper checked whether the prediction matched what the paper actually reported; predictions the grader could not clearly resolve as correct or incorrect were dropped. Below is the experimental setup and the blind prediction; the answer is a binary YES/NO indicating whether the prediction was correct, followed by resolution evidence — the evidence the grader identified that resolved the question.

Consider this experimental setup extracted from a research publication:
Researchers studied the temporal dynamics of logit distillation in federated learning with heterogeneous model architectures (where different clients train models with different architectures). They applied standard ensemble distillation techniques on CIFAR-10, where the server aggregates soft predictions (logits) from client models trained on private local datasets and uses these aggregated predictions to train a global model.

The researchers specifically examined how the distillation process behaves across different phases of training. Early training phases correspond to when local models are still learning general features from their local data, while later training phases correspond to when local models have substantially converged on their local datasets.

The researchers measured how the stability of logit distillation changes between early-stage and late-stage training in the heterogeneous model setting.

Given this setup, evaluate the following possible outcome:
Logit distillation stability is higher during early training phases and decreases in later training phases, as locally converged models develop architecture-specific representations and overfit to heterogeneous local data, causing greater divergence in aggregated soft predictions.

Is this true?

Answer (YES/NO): YES